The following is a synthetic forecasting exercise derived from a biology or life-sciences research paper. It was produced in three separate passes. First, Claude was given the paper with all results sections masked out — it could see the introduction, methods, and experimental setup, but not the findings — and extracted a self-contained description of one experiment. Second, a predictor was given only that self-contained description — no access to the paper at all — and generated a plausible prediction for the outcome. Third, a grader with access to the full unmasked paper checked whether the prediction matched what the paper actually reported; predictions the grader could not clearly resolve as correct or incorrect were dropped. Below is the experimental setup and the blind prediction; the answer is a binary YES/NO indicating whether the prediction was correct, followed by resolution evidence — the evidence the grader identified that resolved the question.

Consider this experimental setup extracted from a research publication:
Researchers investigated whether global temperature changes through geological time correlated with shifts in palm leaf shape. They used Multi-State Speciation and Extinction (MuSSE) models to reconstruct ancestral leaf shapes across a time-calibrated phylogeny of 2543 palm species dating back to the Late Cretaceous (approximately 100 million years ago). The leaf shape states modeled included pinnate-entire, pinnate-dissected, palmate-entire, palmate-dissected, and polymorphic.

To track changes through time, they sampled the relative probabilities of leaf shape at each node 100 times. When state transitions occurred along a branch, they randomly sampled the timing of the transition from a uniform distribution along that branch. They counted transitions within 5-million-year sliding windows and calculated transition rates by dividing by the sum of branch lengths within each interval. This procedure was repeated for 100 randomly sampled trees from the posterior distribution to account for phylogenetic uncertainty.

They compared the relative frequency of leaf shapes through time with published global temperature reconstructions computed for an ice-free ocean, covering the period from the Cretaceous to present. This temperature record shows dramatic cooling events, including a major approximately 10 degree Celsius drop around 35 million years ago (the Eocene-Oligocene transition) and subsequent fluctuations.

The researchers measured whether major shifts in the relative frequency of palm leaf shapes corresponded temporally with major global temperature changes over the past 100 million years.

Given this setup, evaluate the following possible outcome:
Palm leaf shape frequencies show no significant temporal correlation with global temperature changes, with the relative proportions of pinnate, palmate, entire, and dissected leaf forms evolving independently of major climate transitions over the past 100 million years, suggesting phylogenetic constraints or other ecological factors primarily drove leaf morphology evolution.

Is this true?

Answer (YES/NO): YES